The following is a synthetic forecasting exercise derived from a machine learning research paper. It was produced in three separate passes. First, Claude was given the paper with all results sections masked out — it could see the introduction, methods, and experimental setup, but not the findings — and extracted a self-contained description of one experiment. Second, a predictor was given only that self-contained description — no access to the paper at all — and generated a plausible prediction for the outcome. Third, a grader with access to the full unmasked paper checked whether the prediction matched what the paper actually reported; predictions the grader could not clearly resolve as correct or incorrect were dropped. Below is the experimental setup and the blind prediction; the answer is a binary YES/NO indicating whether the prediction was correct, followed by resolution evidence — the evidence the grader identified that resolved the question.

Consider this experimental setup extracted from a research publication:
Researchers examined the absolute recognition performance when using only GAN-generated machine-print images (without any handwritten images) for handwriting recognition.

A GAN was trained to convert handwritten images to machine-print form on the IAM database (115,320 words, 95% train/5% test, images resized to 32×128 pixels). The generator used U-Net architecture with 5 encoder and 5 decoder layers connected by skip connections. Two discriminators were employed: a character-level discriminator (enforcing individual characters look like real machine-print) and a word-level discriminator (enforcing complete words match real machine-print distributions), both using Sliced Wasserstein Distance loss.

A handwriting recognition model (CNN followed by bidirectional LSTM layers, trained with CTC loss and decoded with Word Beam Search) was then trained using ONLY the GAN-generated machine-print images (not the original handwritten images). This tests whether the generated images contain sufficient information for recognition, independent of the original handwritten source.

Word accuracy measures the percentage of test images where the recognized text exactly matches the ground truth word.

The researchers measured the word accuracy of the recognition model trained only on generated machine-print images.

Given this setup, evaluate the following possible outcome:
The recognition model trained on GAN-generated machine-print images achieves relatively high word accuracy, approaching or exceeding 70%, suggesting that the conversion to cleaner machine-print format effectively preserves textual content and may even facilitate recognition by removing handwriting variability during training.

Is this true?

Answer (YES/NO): NO